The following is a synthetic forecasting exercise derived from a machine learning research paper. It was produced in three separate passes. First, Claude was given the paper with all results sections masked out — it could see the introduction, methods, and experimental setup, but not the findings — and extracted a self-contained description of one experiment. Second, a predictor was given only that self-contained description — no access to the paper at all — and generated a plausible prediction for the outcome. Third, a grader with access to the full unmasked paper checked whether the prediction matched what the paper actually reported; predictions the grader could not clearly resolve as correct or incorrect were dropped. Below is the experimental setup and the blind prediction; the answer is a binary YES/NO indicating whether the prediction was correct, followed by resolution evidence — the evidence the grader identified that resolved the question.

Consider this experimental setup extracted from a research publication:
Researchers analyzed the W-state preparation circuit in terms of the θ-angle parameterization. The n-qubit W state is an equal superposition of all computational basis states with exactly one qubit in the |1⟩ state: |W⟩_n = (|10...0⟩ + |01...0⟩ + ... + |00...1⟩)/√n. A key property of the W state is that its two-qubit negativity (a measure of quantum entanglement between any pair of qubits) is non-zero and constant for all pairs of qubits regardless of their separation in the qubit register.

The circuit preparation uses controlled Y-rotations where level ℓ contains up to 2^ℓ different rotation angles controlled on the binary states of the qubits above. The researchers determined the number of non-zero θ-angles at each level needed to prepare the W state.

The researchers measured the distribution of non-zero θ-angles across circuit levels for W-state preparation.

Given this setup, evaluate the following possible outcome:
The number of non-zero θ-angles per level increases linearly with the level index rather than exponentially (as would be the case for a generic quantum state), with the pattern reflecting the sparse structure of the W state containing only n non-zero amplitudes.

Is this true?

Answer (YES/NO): NO